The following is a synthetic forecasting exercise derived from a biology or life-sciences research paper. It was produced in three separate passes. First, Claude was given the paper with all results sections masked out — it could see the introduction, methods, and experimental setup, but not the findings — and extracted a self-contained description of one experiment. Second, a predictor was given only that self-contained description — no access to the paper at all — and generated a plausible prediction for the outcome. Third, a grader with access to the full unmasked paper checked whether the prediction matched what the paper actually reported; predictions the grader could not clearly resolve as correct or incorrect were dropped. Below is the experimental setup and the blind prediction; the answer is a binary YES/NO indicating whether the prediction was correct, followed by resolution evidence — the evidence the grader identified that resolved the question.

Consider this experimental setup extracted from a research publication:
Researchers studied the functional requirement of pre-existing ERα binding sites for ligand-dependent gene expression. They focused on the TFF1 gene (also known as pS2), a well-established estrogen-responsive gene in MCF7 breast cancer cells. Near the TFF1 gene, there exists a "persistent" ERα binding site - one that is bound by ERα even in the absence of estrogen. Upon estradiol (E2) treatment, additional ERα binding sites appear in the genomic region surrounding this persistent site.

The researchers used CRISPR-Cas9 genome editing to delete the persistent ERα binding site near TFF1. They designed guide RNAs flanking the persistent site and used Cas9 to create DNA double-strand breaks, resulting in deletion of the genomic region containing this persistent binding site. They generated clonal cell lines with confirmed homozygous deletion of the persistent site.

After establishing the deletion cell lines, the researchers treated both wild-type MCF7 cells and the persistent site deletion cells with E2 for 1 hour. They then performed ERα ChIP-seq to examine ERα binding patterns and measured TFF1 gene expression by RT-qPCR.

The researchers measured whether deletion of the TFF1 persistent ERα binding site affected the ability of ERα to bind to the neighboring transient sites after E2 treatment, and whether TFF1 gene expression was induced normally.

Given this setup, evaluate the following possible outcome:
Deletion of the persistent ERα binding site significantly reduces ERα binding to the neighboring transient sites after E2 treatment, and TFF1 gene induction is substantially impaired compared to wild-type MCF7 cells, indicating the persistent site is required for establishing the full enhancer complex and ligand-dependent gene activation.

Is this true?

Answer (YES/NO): YES